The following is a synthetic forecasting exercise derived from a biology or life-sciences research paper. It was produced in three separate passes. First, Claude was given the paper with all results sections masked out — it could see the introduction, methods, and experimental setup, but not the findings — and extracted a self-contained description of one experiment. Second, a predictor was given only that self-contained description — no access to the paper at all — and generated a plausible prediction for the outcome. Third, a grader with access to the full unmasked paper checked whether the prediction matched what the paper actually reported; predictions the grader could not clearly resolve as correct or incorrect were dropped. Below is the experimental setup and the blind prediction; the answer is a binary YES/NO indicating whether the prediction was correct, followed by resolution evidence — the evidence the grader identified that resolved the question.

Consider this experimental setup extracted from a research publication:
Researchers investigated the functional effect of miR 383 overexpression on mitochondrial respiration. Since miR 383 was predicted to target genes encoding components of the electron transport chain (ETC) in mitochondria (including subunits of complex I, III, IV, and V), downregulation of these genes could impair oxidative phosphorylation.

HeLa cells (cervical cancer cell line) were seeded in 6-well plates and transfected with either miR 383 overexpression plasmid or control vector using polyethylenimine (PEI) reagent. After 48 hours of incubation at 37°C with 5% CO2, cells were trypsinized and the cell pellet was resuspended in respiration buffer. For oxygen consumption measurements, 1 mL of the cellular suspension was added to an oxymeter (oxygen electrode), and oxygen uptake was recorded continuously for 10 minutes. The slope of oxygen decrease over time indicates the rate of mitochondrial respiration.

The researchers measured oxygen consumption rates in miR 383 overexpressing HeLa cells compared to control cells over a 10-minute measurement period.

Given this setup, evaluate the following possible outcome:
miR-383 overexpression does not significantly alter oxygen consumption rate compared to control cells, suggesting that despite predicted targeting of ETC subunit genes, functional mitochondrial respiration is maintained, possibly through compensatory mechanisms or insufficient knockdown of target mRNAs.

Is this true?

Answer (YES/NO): NO